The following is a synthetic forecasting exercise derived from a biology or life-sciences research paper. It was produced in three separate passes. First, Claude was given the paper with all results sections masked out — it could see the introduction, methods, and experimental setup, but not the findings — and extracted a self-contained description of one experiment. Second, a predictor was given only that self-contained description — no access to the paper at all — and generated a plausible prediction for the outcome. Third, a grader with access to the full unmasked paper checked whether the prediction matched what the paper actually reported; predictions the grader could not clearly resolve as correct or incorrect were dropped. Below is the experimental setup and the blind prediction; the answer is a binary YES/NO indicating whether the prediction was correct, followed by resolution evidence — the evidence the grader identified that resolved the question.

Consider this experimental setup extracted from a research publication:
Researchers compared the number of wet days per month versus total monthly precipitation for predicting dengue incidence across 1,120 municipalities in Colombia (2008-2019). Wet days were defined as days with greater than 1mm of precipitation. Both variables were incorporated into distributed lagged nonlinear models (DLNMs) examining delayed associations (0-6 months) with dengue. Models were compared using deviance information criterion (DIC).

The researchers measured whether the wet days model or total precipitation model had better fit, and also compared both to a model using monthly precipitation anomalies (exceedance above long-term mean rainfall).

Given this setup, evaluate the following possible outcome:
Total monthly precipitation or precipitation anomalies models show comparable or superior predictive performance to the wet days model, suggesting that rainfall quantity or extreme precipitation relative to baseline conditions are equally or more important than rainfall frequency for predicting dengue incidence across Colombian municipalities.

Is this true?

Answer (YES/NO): NO